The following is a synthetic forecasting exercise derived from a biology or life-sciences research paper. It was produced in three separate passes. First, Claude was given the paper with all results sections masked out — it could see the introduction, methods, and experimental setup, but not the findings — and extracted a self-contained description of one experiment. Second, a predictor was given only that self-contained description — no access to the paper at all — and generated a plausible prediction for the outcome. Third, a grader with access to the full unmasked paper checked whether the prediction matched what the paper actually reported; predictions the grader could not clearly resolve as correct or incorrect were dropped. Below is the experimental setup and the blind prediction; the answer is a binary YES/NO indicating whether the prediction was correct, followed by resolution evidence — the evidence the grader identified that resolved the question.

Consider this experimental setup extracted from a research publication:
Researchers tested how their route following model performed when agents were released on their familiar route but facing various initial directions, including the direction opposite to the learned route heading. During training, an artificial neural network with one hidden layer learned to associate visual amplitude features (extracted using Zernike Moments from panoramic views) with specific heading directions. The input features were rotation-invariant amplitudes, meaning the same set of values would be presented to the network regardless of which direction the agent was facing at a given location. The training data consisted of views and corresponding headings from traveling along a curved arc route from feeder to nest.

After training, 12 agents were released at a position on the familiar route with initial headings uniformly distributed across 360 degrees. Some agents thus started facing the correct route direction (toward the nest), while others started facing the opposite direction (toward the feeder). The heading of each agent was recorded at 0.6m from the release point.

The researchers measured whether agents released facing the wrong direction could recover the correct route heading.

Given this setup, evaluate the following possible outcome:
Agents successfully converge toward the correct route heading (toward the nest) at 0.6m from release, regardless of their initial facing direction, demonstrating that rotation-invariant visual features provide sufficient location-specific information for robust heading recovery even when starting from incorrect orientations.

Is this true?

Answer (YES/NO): YES